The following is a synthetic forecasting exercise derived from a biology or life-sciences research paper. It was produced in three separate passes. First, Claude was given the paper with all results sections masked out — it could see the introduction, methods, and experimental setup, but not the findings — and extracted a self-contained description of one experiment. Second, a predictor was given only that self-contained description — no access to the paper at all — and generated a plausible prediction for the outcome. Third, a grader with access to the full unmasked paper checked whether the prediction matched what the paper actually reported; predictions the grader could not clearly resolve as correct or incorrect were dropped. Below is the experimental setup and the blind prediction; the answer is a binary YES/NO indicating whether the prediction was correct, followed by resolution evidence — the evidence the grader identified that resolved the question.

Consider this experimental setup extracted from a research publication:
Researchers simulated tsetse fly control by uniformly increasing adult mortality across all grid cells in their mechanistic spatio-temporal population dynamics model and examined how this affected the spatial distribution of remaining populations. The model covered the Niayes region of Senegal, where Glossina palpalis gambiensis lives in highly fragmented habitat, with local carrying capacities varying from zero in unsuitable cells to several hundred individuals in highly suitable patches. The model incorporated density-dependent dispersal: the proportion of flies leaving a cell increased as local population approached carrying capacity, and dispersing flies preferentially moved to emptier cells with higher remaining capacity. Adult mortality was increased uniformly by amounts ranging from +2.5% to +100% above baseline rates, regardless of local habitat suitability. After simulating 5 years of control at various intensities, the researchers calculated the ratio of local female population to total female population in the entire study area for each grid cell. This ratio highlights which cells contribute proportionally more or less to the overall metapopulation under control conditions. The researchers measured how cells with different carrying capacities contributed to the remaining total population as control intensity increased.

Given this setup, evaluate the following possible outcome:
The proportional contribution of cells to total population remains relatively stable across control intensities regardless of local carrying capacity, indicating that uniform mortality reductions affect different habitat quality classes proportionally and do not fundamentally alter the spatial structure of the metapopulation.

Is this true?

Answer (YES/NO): NO